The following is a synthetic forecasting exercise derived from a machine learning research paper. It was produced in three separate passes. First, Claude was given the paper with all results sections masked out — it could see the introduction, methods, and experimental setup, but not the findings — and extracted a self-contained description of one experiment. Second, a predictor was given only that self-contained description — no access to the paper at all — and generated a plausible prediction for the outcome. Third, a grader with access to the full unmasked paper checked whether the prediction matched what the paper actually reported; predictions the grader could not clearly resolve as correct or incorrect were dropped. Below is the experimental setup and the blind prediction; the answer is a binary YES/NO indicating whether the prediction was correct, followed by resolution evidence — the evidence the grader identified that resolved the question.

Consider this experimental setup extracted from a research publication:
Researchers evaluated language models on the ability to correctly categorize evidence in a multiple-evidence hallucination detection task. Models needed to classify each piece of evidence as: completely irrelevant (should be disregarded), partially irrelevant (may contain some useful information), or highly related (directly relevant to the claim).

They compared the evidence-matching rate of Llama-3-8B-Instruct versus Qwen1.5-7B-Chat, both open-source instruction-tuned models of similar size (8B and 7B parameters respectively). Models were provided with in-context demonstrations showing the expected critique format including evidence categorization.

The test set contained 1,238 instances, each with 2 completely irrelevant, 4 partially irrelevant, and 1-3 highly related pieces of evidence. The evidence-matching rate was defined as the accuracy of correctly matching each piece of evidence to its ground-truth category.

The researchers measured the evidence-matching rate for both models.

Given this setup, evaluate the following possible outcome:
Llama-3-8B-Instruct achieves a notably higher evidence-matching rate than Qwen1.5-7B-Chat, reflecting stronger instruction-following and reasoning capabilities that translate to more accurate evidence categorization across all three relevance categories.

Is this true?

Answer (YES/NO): NO